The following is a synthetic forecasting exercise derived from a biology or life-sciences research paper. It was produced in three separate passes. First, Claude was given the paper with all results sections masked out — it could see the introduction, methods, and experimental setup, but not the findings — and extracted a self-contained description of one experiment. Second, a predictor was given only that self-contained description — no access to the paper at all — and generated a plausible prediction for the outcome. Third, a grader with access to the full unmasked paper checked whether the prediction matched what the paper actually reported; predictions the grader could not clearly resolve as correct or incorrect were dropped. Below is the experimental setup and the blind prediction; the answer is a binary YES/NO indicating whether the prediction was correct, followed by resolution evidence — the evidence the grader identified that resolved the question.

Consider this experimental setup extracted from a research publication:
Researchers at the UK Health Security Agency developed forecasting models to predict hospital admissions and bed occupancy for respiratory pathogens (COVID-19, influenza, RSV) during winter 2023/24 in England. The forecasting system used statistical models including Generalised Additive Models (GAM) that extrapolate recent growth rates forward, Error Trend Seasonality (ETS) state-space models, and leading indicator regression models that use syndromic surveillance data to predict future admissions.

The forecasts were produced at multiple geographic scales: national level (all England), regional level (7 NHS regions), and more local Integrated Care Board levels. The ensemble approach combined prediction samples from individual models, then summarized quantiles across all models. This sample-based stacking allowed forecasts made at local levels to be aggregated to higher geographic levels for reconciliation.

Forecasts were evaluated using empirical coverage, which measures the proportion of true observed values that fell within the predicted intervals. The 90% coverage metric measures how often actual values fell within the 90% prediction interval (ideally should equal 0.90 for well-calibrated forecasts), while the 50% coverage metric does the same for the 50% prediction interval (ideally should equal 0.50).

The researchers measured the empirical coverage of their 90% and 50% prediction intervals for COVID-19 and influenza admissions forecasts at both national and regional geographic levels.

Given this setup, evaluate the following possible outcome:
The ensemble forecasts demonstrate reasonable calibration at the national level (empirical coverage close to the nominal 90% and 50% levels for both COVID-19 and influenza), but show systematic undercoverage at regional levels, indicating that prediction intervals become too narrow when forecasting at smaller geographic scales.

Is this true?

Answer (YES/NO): NO